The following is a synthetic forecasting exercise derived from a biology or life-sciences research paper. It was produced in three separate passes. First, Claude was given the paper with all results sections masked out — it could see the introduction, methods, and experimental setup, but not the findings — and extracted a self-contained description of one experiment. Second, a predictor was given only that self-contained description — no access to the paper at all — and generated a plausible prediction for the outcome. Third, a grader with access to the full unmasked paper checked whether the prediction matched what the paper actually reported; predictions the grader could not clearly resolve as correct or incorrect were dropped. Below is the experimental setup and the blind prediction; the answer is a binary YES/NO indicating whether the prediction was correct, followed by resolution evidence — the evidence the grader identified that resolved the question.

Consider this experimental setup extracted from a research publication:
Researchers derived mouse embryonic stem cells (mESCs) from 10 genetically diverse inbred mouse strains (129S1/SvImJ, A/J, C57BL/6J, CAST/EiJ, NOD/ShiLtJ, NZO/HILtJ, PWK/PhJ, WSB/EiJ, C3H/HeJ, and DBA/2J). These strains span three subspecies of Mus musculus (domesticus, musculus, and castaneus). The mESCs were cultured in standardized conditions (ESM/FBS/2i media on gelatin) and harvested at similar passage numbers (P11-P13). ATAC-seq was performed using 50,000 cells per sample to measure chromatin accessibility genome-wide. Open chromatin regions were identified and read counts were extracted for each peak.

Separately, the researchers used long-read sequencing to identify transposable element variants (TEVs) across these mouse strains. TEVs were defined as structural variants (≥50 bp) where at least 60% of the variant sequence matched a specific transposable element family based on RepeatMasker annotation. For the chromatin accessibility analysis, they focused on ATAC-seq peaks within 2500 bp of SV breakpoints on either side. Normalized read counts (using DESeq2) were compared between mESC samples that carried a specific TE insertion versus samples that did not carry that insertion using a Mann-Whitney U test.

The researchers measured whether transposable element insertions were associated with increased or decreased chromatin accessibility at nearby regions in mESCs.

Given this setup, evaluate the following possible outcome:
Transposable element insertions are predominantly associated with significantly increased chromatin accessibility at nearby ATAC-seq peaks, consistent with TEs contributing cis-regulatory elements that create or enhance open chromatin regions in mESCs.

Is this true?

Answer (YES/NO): NO